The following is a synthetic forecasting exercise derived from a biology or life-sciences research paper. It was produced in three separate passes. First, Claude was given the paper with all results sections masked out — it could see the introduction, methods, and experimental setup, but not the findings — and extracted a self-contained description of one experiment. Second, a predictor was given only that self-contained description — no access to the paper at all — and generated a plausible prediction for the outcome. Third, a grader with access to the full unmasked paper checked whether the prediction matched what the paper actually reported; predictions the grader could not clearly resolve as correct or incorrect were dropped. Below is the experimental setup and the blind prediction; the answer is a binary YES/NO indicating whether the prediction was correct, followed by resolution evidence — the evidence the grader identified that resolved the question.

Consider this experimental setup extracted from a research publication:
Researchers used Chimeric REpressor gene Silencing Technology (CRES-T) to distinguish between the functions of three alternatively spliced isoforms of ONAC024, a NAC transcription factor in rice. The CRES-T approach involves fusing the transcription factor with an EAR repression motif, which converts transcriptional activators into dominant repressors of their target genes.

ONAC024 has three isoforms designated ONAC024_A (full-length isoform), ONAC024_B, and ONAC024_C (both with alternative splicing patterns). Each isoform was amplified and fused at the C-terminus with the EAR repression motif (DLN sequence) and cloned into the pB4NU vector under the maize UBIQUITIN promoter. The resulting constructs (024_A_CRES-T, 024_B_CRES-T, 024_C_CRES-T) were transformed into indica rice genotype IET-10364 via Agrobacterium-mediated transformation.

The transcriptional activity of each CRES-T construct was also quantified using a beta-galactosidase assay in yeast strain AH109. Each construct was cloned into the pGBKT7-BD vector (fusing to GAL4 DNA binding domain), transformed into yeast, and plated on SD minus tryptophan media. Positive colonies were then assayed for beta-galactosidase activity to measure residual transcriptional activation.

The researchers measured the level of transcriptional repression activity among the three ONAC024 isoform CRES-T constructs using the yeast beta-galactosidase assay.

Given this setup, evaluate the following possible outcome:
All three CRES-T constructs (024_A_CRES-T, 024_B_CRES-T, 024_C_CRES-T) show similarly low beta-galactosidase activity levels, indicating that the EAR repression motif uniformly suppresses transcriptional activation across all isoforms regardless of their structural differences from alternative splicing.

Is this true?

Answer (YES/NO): YES